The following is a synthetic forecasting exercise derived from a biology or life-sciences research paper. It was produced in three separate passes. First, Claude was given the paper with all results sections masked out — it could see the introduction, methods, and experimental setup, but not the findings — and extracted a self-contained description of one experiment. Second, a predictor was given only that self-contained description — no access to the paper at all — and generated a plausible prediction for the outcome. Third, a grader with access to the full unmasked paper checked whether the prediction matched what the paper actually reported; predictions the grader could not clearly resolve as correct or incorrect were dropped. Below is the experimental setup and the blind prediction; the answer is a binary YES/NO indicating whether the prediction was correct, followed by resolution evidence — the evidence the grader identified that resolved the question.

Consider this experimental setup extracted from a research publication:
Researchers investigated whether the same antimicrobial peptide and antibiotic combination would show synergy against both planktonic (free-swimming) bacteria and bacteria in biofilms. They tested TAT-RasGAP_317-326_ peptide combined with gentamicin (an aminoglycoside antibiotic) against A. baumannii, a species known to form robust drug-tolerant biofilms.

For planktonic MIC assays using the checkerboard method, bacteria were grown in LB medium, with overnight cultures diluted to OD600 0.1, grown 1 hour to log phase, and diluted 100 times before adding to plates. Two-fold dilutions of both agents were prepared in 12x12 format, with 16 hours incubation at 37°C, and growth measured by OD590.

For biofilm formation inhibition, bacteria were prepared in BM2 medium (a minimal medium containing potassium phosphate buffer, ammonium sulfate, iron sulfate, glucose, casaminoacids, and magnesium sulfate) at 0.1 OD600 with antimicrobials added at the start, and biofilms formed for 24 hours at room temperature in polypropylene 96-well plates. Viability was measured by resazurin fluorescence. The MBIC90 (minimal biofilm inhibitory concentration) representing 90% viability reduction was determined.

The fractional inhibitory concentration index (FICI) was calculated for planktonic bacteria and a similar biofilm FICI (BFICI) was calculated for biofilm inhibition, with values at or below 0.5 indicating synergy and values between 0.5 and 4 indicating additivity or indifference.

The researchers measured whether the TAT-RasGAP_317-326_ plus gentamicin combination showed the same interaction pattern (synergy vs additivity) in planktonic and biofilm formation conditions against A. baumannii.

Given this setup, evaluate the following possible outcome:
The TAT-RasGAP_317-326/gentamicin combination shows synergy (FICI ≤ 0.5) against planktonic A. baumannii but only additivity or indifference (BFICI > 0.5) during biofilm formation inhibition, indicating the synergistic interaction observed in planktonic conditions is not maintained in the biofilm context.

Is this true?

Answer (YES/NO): NO